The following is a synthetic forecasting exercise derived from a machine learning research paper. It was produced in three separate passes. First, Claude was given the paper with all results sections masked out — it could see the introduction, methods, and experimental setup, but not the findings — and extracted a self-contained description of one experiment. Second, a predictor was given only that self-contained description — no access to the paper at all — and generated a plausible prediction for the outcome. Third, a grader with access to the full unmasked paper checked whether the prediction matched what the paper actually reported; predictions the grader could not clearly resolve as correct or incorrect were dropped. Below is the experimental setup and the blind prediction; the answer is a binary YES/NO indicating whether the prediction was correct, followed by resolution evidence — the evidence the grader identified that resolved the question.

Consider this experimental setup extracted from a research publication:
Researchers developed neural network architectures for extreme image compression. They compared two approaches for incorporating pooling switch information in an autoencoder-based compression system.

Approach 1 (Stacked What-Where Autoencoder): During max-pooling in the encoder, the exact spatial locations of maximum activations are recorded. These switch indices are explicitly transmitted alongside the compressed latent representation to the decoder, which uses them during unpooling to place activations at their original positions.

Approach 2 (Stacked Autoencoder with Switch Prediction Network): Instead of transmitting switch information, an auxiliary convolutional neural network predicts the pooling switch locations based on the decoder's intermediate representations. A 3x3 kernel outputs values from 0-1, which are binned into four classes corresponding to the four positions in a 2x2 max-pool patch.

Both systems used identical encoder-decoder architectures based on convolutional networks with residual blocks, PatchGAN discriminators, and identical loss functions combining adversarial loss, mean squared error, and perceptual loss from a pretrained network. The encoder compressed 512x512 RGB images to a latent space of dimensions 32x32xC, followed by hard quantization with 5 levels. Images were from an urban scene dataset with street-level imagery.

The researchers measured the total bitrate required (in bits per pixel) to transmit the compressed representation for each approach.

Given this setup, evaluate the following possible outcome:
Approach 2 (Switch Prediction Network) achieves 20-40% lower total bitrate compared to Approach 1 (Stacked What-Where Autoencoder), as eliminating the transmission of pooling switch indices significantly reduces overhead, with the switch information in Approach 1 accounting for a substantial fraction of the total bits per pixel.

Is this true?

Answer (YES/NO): NO